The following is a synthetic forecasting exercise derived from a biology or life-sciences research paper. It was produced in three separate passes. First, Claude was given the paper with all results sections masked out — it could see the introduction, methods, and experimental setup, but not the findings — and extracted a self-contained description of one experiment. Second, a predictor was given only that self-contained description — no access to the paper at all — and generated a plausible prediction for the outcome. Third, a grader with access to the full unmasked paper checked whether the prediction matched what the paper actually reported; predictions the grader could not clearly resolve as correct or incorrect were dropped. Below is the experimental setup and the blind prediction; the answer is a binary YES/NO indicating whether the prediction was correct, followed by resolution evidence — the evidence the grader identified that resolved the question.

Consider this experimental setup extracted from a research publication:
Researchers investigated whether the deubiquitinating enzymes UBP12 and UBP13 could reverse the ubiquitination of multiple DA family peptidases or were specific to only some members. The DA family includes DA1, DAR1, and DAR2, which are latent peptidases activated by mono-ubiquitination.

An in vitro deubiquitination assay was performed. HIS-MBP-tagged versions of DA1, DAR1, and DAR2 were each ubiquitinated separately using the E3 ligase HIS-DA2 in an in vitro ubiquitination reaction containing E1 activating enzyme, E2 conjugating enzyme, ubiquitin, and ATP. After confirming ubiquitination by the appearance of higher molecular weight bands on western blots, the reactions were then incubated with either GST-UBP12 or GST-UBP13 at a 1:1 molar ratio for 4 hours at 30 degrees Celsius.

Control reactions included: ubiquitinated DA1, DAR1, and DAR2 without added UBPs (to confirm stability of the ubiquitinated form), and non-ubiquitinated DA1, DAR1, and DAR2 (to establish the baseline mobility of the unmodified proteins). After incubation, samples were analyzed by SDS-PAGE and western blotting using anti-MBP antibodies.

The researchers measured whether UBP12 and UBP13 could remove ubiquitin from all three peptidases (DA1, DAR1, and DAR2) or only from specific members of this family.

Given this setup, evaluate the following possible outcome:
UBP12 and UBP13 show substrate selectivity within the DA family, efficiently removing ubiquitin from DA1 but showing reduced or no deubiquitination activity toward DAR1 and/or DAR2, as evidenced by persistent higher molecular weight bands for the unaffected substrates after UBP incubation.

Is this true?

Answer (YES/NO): NO